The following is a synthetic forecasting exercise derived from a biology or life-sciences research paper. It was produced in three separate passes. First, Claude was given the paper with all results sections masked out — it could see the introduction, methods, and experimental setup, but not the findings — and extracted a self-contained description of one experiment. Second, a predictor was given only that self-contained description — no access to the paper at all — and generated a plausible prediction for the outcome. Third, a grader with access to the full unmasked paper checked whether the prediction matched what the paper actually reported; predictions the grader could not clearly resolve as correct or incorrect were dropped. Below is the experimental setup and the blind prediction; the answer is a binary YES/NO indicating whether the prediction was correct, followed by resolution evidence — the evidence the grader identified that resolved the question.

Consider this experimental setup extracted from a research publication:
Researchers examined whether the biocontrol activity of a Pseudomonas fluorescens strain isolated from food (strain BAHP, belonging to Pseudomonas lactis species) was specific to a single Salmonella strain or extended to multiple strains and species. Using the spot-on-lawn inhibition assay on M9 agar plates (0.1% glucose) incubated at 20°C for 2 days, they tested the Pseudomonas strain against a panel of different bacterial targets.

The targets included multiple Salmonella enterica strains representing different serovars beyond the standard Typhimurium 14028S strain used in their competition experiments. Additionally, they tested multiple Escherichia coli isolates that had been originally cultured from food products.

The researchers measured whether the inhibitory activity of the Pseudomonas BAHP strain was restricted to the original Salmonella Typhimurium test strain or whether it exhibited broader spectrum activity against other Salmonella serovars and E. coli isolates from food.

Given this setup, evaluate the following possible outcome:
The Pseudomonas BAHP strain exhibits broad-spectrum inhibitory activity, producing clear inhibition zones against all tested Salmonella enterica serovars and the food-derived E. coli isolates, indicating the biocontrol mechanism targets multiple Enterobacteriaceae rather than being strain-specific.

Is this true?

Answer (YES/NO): YES